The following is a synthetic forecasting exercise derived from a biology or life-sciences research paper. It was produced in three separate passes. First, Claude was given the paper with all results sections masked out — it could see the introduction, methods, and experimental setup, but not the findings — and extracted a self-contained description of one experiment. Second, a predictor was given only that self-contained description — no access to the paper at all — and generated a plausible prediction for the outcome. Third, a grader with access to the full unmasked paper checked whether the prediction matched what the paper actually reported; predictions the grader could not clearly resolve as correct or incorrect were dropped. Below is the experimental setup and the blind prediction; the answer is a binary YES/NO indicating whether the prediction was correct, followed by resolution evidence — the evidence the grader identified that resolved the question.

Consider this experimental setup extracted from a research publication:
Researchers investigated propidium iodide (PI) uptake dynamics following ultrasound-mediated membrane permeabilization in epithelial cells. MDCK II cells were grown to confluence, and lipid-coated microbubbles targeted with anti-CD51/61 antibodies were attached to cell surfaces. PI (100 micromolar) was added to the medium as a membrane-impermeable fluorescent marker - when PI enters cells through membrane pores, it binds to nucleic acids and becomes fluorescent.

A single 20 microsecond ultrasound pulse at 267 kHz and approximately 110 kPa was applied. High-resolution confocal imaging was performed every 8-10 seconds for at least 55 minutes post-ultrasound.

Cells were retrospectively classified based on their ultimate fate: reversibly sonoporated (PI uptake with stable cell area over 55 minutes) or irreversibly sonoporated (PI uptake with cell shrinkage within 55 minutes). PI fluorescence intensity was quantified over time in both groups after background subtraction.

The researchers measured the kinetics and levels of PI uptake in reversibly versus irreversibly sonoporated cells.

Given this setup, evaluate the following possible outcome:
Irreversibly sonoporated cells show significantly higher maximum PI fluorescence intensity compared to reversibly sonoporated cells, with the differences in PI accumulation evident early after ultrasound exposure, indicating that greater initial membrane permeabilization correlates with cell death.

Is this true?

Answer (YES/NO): YES